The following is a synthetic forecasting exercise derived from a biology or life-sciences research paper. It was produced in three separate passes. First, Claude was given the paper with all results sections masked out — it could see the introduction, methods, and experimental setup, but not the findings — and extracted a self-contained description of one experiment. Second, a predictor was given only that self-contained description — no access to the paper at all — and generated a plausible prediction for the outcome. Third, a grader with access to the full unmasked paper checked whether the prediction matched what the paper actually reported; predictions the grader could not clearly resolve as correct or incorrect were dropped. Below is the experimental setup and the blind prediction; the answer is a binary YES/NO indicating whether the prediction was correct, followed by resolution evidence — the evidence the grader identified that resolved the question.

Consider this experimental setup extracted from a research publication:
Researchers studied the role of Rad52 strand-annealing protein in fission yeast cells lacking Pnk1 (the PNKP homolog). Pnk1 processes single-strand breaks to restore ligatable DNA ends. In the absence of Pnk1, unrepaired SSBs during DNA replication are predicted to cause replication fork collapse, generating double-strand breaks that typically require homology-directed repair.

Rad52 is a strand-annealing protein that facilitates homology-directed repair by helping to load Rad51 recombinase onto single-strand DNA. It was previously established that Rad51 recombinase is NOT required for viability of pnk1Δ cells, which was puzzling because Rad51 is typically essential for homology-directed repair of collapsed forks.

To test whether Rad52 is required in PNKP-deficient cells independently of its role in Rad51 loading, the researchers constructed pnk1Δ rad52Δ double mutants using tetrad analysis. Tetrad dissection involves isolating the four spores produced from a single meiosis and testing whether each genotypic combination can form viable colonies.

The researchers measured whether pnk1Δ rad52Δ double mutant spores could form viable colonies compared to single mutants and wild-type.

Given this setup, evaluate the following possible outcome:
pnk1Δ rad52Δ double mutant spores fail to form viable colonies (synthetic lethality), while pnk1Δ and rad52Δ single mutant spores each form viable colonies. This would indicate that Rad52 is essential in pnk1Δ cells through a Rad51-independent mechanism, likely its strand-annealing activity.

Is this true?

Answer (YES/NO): NO